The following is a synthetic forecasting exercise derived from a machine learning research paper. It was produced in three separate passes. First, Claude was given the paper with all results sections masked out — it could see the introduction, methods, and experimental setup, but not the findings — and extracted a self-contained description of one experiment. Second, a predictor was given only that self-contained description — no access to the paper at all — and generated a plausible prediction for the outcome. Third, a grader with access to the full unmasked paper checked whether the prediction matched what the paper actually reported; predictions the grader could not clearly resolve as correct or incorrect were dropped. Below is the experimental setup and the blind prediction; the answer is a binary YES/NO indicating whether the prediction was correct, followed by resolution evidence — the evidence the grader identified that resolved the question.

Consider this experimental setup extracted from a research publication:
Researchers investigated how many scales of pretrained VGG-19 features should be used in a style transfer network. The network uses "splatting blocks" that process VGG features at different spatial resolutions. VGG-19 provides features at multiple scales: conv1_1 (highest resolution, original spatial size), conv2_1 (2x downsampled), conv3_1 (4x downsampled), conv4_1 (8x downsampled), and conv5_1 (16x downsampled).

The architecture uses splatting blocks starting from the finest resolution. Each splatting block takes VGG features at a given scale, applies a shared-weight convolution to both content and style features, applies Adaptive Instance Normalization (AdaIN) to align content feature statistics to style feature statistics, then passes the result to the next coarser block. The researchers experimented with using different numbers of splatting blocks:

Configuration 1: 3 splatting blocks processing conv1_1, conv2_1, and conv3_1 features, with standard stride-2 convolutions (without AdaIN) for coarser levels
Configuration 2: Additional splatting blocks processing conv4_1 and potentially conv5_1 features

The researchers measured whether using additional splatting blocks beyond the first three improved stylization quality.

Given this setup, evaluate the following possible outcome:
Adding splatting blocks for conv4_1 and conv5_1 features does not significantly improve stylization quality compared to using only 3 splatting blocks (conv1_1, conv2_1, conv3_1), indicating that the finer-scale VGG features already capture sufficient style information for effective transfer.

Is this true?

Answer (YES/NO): YES